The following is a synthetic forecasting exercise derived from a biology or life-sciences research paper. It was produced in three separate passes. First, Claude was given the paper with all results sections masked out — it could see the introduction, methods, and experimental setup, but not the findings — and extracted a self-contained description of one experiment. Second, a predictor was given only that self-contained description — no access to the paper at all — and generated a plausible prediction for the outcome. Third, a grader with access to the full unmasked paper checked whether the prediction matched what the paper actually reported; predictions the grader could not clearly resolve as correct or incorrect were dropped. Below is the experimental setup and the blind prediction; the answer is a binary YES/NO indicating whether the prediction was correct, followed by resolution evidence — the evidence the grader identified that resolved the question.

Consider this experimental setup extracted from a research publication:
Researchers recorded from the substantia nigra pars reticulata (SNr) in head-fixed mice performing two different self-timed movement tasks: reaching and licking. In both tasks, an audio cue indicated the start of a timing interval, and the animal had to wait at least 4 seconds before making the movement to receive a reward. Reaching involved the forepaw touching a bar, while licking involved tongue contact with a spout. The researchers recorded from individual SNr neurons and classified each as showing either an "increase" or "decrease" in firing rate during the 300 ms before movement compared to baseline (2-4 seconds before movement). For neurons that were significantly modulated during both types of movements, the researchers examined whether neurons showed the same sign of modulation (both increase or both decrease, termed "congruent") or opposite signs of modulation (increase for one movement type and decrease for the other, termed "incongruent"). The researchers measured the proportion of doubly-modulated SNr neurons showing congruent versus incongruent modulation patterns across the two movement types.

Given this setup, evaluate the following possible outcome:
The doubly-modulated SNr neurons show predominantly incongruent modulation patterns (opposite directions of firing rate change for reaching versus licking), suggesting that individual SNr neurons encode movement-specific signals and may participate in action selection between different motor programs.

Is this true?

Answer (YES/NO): NO